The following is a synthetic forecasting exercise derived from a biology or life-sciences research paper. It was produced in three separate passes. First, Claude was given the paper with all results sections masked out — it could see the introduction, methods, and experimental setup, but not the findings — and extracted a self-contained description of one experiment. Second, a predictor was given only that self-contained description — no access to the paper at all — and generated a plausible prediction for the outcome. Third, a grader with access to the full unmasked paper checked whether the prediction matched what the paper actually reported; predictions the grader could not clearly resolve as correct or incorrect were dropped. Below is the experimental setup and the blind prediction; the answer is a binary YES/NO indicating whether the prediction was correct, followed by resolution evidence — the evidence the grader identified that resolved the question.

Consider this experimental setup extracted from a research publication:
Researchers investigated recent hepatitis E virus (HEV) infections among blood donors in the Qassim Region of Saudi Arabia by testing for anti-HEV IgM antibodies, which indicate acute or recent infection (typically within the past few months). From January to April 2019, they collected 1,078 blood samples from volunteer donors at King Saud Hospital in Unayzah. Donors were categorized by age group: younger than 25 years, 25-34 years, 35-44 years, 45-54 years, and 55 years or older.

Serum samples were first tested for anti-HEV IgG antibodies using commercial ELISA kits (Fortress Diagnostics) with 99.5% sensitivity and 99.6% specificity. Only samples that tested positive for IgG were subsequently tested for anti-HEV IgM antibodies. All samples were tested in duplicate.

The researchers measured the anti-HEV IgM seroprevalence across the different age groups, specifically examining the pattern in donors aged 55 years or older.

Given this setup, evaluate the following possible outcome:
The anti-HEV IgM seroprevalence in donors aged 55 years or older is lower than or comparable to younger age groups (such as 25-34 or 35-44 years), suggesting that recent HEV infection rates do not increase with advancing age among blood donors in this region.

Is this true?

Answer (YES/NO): YES